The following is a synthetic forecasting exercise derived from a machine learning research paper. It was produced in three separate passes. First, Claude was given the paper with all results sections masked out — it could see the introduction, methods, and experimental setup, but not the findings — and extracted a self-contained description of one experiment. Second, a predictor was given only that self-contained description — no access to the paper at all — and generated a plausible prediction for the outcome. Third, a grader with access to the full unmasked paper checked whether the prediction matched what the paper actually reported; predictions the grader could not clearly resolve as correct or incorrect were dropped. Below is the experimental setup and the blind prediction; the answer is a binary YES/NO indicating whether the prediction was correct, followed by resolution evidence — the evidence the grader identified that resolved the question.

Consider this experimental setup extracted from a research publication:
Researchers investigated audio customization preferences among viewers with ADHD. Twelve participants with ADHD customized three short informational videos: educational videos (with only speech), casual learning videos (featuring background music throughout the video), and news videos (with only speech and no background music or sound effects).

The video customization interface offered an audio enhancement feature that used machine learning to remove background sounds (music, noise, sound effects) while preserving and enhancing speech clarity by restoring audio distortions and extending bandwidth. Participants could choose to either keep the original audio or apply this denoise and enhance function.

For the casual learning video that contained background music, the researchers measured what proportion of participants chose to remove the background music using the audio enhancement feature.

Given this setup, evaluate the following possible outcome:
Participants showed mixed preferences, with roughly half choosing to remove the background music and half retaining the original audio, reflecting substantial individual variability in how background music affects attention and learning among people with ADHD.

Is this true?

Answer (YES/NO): NO